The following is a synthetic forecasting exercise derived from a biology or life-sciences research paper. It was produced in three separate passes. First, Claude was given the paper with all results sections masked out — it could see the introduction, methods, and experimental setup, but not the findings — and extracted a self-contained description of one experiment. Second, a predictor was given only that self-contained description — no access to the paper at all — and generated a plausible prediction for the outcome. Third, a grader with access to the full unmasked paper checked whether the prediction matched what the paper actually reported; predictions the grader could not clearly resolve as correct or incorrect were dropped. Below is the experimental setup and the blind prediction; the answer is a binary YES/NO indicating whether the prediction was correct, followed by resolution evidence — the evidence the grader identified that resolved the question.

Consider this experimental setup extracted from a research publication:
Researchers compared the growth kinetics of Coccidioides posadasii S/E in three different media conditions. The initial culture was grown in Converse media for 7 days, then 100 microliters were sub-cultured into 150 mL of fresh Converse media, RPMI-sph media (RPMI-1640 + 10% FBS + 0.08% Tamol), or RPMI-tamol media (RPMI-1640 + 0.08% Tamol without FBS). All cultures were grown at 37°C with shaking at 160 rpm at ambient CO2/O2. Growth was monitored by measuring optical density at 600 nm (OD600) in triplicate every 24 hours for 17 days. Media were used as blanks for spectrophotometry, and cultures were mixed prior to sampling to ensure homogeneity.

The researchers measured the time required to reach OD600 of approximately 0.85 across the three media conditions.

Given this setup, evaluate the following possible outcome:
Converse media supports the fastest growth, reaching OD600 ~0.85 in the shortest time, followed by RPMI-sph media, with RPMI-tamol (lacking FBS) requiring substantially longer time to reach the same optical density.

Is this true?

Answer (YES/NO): NO